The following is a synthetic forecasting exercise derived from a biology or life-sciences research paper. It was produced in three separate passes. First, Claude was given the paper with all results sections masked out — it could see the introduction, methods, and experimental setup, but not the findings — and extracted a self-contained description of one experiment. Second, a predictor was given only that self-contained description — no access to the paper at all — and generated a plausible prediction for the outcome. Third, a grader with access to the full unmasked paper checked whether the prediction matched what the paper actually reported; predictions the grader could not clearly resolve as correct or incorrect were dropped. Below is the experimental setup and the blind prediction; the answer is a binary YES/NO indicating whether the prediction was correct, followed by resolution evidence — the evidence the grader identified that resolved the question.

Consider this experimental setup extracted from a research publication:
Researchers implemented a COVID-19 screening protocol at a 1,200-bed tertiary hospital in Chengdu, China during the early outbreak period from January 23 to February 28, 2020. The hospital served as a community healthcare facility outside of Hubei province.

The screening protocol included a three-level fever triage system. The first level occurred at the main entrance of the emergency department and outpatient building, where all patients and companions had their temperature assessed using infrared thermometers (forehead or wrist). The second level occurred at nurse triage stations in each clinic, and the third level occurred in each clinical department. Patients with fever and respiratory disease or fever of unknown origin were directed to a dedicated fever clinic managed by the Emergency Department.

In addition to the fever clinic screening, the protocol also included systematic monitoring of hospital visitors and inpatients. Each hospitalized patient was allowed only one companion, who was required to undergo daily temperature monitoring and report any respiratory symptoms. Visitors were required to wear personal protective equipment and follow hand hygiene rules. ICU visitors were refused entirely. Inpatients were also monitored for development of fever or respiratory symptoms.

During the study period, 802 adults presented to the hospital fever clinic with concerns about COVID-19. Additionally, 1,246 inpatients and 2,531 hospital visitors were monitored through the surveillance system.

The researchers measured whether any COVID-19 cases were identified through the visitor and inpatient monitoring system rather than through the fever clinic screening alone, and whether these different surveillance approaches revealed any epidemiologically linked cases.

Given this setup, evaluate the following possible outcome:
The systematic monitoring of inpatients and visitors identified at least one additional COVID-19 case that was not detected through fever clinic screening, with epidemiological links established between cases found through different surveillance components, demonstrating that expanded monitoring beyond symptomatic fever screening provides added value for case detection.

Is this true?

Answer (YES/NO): YES